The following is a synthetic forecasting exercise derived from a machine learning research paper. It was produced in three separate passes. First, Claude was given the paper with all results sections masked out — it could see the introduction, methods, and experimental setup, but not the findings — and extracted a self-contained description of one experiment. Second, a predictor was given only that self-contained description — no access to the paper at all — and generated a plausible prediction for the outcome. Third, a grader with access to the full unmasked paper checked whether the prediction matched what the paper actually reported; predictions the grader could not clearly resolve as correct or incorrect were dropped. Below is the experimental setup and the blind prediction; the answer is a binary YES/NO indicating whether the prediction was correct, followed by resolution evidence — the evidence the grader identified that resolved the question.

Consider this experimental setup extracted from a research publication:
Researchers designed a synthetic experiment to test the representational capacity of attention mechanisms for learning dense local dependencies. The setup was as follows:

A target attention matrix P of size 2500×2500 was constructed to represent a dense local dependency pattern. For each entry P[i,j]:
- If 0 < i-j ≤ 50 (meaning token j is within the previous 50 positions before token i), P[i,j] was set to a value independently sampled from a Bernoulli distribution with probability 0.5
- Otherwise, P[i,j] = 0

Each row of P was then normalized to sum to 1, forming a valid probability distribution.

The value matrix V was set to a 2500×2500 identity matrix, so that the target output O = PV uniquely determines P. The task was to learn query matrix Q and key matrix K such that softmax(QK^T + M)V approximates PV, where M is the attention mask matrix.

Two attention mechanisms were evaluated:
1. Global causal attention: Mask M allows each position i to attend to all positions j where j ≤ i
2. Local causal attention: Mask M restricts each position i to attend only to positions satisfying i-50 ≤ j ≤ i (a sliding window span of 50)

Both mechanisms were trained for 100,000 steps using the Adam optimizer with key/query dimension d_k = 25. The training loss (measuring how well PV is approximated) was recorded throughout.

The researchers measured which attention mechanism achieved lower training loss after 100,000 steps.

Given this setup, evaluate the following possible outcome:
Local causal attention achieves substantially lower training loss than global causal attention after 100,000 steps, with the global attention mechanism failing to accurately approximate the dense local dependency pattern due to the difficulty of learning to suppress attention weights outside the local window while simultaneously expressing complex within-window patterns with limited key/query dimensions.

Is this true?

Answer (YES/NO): YES